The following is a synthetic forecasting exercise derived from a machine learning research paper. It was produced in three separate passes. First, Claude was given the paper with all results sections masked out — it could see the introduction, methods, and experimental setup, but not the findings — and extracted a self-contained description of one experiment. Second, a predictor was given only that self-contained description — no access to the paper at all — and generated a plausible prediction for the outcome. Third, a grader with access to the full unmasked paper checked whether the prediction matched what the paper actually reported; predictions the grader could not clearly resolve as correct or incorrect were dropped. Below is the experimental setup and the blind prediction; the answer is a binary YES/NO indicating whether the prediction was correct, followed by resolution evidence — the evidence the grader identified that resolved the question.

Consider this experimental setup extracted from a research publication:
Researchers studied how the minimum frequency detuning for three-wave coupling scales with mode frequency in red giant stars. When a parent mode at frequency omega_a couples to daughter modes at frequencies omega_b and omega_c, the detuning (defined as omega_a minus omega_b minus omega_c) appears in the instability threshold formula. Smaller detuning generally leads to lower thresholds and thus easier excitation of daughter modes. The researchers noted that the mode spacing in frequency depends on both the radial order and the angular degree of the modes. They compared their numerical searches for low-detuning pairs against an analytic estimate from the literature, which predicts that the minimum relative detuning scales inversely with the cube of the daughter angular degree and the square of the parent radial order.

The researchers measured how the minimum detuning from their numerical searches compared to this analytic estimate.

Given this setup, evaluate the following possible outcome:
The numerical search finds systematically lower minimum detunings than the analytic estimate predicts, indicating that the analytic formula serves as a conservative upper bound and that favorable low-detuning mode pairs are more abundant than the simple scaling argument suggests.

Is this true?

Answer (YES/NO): YES